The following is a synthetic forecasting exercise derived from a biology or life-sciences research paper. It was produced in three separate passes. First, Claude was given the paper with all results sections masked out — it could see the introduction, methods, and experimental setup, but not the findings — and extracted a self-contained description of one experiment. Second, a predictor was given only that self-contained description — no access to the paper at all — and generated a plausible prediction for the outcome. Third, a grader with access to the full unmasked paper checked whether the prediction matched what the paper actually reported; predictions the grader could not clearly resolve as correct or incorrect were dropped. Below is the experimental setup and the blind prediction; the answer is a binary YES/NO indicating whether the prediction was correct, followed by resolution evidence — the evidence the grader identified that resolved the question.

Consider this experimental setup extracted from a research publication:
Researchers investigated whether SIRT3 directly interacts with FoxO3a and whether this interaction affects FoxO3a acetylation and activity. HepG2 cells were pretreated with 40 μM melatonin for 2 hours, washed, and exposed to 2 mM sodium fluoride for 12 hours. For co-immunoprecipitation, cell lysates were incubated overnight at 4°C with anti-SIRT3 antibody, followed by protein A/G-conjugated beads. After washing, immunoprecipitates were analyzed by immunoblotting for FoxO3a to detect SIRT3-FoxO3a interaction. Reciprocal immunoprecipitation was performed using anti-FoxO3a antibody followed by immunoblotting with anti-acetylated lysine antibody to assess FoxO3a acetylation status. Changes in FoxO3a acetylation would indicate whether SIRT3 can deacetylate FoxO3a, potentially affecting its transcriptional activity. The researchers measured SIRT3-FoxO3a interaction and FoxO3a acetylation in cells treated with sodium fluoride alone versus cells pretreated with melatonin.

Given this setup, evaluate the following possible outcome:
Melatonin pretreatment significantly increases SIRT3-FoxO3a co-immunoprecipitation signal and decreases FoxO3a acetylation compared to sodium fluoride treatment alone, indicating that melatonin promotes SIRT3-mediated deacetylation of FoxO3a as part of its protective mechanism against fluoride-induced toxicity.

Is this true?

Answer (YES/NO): YES